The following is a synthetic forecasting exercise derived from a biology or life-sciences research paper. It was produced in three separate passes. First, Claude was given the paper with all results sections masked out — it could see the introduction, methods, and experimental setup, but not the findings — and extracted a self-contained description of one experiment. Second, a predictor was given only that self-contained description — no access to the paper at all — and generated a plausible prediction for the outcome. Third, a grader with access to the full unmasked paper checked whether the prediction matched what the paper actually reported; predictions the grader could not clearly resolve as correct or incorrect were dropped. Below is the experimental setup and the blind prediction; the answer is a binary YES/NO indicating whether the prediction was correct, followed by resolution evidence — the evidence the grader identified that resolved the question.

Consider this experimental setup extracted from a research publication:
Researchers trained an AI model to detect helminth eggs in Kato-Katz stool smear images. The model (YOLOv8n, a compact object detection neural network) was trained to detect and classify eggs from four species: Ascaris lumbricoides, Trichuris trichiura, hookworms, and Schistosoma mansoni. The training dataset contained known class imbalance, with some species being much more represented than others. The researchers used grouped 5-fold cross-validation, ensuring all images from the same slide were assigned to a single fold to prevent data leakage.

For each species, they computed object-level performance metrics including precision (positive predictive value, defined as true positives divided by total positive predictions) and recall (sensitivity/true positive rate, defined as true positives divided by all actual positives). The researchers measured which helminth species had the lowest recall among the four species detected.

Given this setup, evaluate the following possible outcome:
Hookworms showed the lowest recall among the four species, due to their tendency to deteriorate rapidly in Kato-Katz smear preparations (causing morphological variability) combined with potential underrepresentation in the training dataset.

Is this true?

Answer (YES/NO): NO